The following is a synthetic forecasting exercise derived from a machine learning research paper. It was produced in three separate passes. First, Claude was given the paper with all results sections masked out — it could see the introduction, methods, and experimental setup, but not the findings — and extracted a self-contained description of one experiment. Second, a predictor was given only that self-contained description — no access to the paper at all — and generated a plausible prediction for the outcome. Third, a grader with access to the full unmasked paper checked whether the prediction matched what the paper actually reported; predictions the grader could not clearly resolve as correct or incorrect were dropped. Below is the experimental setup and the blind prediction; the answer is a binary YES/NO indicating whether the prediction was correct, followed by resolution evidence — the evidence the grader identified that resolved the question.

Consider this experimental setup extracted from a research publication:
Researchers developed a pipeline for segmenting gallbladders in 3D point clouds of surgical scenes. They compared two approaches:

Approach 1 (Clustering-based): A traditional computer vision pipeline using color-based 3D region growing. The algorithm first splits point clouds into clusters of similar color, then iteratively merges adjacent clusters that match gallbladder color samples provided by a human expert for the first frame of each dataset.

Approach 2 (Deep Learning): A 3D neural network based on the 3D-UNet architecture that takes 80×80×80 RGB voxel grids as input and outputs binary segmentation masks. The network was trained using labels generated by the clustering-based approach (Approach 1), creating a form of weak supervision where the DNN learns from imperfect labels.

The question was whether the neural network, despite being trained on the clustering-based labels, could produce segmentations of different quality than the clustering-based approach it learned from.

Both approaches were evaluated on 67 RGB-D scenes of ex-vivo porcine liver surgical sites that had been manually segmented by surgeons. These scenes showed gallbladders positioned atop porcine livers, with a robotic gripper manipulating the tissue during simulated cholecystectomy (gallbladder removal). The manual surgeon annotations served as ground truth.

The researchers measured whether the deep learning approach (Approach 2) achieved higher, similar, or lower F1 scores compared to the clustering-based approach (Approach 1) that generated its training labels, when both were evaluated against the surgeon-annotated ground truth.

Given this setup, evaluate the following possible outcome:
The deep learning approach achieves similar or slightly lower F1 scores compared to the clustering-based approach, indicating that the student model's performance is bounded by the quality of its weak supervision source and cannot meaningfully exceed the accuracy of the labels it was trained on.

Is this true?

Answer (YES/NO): NO